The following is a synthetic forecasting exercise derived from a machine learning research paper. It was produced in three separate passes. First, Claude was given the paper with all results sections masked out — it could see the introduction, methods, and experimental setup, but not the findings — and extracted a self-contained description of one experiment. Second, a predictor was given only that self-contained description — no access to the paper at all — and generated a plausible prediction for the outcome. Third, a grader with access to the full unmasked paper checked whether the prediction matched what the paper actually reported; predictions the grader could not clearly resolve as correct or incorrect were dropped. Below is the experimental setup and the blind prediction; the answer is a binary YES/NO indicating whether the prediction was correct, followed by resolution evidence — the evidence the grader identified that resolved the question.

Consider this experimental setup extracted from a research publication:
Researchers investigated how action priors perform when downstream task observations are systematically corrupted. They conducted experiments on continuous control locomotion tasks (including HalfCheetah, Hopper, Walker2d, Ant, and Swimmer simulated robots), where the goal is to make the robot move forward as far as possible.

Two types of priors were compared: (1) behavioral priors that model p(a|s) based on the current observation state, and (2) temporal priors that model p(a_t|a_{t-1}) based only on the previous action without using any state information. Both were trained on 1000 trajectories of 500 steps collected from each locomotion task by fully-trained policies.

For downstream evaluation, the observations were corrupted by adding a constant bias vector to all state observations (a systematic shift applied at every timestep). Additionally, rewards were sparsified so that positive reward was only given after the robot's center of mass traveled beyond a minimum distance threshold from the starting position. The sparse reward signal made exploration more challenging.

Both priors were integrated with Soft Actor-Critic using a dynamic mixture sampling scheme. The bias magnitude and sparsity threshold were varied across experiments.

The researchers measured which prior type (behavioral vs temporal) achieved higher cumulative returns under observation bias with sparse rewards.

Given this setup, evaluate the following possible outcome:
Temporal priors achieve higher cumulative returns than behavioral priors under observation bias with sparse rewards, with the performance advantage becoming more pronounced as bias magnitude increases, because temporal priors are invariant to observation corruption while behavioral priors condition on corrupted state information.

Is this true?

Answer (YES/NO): YES